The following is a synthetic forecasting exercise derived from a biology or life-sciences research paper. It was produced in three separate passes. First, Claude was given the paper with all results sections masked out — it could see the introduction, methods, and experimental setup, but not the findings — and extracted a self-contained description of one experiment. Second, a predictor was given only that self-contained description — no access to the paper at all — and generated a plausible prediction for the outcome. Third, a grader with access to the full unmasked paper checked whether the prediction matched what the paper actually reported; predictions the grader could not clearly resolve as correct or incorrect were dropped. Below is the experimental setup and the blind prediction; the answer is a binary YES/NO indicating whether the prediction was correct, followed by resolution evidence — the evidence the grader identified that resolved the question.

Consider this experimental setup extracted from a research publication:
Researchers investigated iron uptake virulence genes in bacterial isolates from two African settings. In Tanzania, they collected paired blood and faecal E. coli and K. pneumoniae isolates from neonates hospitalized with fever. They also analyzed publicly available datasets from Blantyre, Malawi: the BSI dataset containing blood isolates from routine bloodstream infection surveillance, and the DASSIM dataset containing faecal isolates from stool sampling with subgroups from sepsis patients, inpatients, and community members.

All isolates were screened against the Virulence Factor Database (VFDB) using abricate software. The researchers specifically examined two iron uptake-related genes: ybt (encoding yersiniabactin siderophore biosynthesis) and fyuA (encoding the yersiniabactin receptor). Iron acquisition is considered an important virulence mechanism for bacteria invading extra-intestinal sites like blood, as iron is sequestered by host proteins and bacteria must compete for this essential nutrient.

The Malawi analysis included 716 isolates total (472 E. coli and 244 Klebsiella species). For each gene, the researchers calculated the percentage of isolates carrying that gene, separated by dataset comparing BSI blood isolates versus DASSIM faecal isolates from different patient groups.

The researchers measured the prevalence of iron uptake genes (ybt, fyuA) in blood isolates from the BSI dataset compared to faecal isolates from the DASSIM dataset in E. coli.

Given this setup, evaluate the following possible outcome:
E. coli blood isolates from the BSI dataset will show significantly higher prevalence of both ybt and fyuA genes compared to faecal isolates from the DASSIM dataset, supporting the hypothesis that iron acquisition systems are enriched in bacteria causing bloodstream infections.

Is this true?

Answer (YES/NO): YES